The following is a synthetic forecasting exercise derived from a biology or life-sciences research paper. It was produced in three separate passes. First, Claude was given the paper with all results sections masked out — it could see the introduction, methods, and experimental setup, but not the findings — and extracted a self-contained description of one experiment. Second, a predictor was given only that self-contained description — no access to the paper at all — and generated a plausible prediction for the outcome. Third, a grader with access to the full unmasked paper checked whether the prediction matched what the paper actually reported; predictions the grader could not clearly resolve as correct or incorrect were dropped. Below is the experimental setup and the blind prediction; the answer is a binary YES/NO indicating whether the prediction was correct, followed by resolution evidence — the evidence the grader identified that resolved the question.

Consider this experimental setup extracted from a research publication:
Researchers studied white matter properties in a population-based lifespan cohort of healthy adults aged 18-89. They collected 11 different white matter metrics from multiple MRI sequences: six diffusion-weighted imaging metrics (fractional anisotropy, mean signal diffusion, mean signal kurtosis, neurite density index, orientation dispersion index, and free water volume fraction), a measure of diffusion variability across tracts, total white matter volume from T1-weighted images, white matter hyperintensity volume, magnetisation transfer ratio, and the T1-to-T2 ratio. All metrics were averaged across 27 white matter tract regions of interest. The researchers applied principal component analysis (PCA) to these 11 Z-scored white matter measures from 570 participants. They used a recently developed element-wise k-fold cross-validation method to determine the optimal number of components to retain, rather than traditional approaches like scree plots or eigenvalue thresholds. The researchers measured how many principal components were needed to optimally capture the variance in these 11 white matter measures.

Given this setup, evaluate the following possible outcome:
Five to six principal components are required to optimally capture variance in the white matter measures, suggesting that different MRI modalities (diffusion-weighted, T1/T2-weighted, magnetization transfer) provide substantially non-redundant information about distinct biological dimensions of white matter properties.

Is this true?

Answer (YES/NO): NO